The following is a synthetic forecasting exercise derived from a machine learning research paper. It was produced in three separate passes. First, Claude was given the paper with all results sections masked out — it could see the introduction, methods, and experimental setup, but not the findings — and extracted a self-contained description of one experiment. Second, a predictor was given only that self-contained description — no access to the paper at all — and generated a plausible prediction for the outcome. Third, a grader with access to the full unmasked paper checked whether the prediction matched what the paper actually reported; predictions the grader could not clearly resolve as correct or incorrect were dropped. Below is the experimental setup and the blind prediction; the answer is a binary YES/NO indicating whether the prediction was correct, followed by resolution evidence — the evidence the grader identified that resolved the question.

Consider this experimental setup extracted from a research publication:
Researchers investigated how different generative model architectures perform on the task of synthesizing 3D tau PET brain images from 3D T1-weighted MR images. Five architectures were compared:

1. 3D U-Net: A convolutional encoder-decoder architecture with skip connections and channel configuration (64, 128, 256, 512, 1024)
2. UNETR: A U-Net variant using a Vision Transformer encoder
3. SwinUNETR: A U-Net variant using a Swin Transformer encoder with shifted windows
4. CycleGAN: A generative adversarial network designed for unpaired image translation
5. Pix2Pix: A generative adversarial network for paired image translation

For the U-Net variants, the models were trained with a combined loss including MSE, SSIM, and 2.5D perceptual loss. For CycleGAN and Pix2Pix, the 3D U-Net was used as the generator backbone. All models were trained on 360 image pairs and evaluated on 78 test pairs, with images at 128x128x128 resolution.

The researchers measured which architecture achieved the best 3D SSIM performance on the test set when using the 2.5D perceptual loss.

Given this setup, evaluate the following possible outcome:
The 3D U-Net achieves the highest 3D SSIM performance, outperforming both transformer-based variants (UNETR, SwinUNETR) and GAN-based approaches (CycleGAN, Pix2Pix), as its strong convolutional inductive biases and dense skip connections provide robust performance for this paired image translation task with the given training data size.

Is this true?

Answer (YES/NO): NO